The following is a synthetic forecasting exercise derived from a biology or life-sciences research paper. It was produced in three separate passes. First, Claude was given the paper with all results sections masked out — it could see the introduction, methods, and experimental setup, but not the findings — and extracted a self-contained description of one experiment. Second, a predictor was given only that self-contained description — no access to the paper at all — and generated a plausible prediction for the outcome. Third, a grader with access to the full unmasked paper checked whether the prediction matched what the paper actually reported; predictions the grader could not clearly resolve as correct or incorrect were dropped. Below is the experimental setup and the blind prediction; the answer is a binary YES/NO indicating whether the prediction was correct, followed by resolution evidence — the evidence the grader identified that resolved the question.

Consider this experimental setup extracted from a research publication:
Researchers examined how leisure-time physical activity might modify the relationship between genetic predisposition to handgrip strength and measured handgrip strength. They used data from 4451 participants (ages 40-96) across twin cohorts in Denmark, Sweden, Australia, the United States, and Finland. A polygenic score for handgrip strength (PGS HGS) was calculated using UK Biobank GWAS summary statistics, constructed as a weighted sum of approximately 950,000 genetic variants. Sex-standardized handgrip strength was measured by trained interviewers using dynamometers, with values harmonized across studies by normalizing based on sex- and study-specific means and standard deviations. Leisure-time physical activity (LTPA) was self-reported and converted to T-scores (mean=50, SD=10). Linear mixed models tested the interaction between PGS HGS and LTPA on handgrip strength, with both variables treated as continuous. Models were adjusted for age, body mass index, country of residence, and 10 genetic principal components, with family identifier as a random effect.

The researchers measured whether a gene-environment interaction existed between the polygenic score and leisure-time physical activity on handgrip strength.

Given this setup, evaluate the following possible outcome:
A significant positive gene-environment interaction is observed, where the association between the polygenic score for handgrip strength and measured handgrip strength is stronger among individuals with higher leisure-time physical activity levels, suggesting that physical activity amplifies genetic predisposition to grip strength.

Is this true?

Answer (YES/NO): NO